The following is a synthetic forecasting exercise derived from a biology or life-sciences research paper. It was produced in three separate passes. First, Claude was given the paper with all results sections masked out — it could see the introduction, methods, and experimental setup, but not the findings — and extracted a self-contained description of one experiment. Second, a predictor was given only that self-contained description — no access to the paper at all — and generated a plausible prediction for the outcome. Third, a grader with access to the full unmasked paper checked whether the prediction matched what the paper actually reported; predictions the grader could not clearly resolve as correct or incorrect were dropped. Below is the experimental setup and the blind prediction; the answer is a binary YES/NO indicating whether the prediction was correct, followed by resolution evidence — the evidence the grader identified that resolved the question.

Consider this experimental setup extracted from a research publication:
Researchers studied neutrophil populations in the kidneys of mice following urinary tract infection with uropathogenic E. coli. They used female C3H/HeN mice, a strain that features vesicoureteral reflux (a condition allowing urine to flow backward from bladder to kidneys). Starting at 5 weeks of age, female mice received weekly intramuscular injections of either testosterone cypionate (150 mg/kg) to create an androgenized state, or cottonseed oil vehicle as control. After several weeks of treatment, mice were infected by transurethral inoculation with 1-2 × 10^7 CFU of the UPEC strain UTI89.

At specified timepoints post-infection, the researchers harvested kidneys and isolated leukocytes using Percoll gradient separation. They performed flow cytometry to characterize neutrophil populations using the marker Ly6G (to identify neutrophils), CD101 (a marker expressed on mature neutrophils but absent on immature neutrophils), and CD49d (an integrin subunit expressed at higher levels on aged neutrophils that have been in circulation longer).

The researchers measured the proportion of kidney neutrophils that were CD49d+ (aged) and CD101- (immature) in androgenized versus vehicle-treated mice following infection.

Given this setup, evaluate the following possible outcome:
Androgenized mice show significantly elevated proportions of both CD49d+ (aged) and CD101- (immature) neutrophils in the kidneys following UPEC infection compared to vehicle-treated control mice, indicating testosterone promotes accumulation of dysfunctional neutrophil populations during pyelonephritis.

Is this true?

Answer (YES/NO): YES